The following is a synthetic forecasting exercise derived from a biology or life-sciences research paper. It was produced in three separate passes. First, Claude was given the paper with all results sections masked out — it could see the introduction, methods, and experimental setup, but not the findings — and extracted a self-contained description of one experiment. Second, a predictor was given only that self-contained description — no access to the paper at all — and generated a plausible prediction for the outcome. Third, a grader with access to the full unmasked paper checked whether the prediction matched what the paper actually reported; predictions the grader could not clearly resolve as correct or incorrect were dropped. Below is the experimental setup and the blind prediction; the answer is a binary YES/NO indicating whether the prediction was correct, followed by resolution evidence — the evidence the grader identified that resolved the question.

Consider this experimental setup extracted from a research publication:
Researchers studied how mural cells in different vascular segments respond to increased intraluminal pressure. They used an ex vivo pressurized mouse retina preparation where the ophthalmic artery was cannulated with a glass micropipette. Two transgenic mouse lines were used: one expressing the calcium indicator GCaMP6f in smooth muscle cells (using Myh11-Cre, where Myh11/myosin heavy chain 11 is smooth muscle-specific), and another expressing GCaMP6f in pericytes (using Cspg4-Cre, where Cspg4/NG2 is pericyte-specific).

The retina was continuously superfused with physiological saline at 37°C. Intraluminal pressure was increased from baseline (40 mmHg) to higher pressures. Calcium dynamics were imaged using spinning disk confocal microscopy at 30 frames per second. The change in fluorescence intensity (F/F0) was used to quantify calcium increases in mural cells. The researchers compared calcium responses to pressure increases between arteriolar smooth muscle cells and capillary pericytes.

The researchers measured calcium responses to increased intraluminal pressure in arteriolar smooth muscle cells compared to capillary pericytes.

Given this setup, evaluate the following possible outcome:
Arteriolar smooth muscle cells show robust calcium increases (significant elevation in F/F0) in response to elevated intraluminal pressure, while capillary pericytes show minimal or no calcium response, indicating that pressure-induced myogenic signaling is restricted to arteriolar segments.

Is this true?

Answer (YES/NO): NO